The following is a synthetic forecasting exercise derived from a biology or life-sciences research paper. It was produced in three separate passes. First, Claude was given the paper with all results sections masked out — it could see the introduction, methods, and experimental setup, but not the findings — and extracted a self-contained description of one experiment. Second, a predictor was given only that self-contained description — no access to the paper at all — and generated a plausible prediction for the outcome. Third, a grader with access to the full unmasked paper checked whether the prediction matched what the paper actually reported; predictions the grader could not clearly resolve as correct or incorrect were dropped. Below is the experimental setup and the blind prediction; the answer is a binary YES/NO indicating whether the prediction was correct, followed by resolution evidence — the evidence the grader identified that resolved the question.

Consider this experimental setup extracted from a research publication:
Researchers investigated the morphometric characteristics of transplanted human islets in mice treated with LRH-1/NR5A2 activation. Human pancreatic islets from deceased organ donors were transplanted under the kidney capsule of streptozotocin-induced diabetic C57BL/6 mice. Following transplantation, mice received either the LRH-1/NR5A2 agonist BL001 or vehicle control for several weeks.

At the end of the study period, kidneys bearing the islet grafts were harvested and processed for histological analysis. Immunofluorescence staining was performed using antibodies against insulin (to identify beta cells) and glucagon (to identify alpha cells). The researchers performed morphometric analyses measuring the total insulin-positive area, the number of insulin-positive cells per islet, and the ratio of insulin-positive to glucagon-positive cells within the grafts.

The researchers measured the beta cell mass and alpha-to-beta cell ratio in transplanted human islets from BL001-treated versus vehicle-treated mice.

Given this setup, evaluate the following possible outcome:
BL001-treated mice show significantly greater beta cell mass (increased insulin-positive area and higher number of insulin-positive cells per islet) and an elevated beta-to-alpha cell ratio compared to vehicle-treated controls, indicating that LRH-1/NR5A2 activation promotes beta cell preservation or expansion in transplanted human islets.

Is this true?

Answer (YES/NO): YES